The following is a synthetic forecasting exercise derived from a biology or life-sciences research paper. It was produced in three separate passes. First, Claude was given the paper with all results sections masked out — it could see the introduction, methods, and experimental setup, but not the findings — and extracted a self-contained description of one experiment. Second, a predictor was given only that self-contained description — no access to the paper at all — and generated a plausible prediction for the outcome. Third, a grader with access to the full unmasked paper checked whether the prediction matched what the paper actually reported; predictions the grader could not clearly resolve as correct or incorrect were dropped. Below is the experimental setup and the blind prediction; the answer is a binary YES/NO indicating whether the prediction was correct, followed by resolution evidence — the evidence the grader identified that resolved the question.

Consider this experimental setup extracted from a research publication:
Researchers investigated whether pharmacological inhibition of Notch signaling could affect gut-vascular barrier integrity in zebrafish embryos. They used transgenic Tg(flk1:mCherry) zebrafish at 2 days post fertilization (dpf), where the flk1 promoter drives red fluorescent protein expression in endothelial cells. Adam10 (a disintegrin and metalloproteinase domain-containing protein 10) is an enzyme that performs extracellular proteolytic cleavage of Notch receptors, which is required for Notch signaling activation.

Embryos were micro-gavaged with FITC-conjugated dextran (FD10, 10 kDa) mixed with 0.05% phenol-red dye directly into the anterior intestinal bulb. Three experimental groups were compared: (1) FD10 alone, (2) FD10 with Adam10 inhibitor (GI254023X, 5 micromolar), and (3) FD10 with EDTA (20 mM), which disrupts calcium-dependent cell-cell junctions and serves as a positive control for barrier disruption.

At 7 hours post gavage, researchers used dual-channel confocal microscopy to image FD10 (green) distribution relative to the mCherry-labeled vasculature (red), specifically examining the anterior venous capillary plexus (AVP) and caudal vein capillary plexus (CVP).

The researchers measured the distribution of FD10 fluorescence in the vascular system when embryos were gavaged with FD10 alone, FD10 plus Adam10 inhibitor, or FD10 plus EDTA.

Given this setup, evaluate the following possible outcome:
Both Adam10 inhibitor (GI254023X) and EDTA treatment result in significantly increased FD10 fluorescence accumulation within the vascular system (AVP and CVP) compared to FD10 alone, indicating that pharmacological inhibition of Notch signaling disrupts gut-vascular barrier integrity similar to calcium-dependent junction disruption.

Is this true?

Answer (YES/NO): YES